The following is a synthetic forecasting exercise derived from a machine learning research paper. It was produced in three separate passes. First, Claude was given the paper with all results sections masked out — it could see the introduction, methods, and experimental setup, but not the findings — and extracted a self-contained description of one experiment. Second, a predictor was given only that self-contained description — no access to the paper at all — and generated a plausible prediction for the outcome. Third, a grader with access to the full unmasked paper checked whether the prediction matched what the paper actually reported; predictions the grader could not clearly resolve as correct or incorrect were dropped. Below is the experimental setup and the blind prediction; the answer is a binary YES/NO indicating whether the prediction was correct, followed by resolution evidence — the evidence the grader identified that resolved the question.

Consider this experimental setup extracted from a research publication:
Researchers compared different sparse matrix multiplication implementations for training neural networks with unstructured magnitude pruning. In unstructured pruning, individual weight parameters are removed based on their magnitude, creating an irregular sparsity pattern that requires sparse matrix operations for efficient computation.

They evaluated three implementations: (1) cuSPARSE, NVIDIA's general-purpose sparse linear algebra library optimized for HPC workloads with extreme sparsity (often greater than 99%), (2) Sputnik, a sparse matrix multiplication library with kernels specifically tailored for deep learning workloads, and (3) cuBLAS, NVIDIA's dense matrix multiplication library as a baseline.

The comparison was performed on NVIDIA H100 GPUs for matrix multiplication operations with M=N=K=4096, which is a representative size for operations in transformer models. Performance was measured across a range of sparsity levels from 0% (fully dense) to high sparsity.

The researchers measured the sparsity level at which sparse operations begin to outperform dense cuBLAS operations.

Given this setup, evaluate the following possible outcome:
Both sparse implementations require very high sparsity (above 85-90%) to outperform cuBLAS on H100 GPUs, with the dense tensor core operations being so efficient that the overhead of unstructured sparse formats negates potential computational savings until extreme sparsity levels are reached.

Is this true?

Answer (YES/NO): NO